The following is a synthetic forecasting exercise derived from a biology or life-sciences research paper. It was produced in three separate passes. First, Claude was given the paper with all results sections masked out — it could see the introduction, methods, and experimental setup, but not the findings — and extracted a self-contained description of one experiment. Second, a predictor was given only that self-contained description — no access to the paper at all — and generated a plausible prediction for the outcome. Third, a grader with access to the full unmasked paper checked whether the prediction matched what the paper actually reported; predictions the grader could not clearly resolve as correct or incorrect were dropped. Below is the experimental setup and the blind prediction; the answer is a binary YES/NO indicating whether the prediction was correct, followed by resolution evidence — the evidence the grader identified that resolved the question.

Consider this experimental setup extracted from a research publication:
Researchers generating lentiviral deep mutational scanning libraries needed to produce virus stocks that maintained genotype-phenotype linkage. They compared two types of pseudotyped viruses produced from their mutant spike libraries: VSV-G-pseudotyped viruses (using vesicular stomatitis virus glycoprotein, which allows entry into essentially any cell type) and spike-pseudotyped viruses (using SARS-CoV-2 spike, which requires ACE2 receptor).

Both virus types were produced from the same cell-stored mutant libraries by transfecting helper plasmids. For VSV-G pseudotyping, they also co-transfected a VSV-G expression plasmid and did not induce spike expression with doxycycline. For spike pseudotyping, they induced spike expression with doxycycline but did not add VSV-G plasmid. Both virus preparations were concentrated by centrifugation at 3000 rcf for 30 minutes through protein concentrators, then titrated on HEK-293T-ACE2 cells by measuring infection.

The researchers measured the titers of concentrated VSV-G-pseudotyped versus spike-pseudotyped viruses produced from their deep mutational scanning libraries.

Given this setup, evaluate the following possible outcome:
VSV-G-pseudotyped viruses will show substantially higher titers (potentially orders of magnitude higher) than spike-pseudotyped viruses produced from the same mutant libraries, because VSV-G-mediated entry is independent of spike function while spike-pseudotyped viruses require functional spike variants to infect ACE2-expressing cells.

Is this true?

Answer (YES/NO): YES